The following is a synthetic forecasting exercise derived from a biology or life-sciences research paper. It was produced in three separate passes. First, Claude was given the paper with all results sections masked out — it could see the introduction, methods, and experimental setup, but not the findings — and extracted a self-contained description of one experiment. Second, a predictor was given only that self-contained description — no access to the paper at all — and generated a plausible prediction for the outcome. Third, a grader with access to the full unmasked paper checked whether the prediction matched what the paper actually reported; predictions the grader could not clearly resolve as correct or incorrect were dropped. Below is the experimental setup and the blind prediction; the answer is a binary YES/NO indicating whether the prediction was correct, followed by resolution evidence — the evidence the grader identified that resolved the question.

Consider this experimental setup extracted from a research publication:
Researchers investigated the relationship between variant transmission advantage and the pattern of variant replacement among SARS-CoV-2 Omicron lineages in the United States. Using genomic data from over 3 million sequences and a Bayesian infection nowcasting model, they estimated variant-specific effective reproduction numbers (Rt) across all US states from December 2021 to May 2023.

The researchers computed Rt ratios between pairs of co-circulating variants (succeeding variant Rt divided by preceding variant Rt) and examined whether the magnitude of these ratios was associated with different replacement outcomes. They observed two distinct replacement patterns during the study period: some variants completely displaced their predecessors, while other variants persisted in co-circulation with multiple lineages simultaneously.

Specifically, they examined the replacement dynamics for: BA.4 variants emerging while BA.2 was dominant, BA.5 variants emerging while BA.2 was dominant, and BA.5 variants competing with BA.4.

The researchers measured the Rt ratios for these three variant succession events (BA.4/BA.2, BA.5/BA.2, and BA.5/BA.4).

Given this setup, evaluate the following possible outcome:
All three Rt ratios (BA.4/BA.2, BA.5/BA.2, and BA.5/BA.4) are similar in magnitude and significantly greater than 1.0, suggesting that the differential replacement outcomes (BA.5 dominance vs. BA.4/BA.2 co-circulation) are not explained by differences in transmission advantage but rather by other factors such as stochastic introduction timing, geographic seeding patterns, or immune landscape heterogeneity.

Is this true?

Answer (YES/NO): YES